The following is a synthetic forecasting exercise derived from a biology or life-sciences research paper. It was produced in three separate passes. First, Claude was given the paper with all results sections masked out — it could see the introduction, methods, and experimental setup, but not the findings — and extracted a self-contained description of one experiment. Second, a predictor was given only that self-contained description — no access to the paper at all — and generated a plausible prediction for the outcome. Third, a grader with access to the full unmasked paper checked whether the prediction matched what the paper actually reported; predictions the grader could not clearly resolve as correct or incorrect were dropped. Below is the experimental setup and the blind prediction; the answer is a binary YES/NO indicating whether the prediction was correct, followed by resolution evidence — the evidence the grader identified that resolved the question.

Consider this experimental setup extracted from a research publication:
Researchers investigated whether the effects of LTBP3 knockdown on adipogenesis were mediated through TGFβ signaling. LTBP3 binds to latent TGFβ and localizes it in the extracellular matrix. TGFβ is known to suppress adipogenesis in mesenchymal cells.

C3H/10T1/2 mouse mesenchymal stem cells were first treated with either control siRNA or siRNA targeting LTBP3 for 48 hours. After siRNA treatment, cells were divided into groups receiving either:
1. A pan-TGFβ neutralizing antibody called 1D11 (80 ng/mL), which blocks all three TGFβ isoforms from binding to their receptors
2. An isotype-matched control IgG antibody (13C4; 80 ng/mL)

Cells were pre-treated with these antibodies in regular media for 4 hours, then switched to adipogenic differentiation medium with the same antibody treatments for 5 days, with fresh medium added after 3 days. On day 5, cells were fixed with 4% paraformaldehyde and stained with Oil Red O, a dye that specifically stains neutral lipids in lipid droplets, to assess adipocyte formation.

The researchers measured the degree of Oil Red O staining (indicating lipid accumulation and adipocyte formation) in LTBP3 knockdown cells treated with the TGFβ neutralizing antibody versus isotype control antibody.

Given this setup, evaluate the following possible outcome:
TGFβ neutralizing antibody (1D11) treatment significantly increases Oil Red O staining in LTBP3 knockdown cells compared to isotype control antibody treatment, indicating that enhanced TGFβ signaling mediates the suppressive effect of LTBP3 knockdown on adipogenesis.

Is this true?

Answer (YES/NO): YES